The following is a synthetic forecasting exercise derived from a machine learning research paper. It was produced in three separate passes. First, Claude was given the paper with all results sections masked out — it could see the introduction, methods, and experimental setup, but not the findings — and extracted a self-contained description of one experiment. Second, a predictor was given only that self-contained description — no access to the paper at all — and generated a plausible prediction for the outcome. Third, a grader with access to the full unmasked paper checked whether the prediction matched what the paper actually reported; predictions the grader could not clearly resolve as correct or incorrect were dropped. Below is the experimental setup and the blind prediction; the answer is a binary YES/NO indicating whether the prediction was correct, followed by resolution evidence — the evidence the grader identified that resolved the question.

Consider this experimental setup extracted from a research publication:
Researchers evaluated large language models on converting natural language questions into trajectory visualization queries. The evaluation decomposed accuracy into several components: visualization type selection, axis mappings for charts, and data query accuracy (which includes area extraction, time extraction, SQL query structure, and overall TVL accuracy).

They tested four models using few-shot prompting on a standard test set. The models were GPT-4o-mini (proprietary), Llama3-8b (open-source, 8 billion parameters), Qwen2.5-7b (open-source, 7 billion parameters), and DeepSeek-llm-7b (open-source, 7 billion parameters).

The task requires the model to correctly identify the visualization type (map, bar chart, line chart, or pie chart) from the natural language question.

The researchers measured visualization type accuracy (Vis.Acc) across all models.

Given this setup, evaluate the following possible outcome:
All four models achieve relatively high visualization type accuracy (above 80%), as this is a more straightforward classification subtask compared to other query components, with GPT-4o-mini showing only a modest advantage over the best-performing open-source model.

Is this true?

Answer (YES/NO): NO